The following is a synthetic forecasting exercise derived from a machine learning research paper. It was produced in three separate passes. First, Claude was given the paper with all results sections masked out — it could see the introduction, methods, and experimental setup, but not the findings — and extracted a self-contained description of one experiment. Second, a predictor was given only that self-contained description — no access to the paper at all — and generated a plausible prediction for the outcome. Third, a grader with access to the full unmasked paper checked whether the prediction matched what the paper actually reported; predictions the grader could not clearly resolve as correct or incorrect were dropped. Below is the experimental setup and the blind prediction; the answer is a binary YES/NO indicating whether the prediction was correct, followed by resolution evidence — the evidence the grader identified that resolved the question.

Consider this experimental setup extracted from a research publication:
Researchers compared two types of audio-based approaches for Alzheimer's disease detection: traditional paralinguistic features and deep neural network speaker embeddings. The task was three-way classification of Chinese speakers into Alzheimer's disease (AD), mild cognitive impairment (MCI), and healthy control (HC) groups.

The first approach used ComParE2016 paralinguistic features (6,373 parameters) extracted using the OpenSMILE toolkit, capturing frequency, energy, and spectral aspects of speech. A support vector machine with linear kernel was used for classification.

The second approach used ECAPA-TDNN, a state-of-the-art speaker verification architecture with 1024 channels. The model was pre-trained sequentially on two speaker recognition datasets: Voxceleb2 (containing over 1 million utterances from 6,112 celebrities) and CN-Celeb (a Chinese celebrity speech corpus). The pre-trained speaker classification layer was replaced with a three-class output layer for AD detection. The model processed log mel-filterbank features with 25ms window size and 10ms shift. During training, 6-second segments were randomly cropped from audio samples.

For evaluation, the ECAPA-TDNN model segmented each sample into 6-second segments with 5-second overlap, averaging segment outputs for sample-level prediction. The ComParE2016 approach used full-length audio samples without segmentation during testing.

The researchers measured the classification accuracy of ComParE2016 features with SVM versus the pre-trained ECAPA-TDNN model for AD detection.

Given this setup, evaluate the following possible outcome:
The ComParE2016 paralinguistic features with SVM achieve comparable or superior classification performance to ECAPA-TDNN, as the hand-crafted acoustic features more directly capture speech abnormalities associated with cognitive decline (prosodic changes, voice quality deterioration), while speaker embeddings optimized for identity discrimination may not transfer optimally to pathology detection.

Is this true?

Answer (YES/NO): NO